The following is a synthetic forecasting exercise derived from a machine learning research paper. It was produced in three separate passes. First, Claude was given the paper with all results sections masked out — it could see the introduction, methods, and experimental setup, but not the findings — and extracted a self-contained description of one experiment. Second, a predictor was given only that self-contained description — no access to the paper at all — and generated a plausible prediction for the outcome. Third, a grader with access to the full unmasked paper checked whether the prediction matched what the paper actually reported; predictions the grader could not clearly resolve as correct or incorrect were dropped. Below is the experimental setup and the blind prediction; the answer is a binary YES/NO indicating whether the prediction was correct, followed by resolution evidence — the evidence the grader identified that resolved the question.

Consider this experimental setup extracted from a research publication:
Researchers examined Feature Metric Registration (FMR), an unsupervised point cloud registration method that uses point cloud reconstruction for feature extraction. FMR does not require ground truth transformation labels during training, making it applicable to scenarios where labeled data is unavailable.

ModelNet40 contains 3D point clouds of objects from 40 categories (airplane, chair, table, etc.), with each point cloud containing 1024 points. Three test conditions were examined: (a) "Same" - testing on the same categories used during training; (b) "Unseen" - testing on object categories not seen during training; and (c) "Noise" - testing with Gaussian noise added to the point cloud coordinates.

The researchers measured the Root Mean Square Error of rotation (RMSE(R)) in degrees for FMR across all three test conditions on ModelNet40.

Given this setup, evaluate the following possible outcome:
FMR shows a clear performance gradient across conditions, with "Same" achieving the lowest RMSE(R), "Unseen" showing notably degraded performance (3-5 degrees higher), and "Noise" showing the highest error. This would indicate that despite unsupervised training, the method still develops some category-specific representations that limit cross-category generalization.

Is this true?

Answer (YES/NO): NO